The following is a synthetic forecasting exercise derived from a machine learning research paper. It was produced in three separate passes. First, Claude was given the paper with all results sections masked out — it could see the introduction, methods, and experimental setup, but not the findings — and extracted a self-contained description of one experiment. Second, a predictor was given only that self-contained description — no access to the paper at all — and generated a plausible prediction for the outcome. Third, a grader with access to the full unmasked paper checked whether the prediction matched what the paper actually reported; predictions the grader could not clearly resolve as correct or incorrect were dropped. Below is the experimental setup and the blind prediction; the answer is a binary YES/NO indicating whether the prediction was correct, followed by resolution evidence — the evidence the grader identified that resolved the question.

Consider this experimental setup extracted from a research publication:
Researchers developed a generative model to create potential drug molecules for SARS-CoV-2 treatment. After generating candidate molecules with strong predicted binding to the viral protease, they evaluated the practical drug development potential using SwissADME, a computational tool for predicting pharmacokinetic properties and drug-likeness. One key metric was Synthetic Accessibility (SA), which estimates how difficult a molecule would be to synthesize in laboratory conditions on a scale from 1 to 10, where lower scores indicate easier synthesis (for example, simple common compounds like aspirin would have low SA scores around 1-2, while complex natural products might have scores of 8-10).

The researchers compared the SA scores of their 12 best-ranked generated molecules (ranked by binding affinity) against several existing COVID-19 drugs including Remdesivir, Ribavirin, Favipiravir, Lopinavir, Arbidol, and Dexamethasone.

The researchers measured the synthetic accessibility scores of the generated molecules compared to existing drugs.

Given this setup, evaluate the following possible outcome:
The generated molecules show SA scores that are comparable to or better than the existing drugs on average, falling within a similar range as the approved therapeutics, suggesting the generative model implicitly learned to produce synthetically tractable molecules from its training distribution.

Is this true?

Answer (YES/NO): NO